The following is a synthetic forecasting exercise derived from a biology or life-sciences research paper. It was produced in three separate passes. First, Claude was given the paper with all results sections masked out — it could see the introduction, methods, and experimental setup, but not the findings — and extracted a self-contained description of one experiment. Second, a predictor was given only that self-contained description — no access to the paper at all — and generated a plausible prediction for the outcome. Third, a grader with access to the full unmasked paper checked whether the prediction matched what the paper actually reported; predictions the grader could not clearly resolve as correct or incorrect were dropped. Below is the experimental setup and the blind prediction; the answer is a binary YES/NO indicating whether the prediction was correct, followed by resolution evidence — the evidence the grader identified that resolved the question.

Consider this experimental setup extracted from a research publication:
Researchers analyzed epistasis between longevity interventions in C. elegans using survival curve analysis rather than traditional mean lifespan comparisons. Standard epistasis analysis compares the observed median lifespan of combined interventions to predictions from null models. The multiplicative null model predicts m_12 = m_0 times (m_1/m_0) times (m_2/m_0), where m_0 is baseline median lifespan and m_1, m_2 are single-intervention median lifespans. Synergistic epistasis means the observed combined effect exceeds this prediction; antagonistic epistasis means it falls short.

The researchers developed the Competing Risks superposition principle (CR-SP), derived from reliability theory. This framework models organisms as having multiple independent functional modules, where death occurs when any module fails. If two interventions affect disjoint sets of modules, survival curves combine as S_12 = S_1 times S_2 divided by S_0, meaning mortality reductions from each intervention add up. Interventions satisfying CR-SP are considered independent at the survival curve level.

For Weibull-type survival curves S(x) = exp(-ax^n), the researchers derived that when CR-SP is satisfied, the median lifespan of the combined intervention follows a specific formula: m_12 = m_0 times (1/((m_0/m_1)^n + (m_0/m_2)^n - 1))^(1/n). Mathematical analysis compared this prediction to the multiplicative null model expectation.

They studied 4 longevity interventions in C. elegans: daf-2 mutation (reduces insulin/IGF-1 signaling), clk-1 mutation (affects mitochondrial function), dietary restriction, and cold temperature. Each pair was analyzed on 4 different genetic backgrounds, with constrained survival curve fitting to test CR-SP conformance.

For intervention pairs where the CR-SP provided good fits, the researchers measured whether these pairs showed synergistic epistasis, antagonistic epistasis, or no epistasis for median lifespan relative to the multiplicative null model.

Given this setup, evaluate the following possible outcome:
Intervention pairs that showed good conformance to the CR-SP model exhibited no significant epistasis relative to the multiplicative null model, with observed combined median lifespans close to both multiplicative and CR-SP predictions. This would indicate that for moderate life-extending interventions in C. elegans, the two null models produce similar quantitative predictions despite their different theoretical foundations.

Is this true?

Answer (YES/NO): NO